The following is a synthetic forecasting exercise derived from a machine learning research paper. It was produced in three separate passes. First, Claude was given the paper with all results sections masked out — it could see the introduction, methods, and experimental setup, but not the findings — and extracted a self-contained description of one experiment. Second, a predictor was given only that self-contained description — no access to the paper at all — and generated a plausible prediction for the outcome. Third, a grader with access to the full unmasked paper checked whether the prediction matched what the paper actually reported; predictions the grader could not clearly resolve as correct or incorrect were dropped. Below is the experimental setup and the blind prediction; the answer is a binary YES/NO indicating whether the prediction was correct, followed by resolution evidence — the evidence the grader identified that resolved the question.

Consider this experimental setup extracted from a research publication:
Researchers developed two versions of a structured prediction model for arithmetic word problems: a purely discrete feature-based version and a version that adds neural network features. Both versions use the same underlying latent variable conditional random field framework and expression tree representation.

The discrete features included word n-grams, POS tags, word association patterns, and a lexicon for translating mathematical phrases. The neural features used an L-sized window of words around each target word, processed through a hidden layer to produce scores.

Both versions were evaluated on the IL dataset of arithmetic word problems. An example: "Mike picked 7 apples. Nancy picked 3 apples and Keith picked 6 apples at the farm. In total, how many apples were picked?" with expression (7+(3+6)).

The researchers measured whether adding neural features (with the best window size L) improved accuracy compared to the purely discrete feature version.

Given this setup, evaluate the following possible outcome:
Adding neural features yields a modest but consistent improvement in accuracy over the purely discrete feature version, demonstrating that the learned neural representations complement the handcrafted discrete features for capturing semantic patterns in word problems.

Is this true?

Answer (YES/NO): YES